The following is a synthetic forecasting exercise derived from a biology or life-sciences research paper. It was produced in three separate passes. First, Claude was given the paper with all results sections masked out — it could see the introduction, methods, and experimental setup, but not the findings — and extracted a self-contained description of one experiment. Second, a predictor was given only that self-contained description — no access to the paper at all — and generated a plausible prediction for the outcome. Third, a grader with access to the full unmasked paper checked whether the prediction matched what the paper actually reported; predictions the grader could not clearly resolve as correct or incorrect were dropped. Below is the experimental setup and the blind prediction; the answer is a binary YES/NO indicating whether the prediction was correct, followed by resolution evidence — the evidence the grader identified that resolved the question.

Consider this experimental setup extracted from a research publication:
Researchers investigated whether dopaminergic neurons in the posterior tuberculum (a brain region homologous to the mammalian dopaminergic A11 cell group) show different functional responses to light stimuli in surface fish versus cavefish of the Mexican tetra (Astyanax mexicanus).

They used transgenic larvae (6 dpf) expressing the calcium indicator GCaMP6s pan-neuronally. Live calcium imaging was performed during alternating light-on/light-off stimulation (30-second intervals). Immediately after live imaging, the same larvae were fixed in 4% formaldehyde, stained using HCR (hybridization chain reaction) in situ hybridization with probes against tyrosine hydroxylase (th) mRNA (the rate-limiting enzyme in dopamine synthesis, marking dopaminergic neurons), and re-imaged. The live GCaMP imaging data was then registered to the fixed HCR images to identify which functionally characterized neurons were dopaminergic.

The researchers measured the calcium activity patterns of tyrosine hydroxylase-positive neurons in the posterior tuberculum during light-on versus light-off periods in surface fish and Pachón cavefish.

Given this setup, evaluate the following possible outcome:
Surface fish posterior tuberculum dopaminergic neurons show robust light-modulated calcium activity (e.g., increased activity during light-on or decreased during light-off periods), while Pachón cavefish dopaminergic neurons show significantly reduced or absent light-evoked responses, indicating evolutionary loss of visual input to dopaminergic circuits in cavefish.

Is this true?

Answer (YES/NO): NO